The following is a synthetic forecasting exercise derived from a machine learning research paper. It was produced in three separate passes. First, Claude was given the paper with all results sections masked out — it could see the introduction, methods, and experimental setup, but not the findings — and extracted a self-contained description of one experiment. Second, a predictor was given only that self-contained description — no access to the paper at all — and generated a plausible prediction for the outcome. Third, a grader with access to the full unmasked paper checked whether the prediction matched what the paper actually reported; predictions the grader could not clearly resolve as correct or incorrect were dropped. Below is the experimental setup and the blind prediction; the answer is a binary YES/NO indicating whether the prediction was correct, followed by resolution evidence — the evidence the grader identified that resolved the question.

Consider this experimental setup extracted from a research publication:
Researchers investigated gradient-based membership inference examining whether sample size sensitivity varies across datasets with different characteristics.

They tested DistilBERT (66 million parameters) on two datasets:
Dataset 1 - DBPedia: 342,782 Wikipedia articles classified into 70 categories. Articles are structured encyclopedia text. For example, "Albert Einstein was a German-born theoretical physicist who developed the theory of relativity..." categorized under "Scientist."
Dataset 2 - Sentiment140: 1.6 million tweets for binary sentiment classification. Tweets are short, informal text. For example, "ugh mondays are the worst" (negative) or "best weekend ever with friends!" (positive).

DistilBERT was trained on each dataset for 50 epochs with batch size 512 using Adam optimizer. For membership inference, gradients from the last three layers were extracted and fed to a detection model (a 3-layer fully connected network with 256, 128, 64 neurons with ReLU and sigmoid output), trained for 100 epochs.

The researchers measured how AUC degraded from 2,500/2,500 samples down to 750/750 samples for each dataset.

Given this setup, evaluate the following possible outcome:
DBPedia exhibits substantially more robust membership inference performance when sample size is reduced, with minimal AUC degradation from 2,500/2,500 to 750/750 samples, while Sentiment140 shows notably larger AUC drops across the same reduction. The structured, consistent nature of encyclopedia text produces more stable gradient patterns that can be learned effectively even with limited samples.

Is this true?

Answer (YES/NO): YES